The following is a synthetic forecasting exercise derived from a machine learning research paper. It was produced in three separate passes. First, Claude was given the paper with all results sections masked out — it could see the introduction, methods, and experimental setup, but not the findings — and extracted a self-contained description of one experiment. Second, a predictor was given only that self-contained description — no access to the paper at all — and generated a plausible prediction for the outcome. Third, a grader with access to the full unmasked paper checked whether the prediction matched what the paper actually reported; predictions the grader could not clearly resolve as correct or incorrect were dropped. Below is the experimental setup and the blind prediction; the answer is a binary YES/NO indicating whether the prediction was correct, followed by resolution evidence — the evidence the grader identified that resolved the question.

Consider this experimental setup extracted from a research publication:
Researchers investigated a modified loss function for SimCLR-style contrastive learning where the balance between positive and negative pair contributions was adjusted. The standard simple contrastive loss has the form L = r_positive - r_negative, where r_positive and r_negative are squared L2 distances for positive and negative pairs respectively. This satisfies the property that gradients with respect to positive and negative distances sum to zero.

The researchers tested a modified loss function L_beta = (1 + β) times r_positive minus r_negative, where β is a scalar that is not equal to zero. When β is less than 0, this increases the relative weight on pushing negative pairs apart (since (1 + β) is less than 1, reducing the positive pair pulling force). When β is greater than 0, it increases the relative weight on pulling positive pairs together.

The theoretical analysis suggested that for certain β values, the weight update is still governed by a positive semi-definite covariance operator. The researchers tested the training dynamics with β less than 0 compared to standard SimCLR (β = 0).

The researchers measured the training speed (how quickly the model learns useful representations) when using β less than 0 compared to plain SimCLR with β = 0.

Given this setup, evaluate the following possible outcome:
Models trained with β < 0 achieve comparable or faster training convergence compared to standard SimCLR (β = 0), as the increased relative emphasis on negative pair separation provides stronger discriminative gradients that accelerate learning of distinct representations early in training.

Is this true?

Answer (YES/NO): YES